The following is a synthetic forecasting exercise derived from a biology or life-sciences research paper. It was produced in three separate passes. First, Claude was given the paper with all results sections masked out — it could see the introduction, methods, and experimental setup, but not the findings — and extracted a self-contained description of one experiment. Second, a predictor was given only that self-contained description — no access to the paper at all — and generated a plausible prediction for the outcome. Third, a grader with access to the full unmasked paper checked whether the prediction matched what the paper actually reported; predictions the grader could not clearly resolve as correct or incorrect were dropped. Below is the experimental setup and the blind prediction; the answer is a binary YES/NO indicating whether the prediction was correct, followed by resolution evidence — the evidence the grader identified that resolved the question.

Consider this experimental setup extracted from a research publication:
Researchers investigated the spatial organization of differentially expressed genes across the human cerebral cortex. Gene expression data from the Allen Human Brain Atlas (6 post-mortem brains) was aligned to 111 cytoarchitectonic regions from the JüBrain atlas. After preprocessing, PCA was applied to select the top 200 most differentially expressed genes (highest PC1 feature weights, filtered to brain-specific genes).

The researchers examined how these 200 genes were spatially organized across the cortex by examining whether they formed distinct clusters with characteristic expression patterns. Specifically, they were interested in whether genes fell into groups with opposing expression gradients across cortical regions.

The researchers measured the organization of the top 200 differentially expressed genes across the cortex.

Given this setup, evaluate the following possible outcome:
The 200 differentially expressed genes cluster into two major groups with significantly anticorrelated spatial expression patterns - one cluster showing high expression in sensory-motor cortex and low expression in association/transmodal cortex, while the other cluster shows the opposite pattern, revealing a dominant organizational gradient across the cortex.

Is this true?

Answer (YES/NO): YES